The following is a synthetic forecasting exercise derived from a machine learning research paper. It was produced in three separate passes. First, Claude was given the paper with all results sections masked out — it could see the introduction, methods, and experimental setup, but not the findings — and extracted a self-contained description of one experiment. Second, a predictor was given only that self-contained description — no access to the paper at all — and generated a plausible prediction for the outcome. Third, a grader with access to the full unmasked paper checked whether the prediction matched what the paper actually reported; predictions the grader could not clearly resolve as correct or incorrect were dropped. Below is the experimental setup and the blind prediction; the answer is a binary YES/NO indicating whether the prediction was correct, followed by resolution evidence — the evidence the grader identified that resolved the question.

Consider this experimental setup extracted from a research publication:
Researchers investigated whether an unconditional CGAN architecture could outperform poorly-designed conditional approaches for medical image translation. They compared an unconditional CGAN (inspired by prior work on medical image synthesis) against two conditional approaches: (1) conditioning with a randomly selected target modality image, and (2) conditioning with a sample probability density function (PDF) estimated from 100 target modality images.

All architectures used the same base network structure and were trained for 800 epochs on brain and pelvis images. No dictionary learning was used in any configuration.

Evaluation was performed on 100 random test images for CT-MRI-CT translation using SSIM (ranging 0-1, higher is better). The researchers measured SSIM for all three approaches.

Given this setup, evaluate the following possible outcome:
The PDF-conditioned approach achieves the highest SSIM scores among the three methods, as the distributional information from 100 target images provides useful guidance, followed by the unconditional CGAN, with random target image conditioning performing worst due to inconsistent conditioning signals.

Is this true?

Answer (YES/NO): NO